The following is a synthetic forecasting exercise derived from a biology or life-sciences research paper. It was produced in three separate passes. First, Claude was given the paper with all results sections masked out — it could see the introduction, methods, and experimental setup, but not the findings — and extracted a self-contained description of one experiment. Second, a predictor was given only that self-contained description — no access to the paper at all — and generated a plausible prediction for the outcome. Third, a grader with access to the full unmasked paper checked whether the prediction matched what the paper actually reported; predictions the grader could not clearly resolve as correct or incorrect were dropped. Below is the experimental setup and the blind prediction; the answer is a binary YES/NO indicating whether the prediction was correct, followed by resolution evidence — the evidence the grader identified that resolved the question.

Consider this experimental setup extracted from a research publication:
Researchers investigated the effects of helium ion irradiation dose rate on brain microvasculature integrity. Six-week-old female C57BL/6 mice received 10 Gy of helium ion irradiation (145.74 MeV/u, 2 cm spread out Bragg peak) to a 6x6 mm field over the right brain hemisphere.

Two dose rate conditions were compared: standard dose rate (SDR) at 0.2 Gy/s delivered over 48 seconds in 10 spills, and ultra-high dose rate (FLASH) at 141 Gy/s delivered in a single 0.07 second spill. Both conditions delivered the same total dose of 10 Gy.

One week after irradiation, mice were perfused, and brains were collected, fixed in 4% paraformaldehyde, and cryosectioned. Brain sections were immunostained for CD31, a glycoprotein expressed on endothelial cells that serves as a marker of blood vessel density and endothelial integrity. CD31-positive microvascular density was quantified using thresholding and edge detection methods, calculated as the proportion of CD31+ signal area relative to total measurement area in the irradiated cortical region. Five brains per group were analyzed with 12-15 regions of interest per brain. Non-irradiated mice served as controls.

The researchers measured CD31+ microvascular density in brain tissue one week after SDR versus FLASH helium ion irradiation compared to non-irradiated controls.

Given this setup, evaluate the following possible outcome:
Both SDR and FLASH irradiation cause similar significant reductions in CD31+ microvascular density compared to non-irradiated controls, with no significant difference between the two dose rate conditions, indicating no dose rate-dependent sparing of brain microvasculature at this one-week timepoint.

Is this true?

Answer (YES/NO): NO